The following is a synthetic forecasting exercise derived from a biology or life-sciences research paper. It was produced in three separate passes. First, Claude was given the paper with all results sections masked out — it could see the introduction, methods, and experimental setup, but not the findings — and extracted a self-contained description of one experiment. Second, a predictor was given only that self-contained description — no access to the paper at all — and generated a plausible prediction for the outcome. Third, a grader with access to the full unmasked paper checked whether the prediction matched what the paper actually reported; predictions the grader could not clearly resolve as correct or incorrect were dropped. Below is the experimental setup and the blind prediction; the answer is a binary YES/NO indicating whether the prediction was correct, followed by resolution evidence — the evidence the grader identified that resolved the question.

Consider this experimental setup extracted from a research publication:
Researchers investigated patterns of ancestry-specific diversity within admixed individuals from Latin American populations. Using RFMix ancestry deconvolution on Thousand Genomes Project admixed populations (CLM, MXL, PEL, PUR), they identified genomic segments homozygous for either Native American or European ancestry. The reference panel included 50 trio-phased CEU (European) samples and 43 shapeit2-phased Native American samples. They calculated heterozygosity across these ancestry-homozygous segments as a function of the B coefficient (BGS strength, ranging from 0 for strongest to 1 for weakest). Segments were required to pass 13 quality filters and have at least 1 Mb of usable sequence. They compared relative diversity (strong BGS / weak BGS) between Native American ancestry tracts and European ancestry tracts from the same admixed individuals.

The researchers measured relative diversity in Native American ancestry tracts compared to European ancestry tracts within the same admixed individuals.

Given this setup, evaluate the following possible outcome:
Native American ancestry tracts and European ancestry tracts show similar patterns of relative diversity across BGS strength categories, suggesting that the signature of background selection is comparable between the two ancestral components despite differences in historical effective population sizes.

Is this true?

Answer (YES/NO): NO